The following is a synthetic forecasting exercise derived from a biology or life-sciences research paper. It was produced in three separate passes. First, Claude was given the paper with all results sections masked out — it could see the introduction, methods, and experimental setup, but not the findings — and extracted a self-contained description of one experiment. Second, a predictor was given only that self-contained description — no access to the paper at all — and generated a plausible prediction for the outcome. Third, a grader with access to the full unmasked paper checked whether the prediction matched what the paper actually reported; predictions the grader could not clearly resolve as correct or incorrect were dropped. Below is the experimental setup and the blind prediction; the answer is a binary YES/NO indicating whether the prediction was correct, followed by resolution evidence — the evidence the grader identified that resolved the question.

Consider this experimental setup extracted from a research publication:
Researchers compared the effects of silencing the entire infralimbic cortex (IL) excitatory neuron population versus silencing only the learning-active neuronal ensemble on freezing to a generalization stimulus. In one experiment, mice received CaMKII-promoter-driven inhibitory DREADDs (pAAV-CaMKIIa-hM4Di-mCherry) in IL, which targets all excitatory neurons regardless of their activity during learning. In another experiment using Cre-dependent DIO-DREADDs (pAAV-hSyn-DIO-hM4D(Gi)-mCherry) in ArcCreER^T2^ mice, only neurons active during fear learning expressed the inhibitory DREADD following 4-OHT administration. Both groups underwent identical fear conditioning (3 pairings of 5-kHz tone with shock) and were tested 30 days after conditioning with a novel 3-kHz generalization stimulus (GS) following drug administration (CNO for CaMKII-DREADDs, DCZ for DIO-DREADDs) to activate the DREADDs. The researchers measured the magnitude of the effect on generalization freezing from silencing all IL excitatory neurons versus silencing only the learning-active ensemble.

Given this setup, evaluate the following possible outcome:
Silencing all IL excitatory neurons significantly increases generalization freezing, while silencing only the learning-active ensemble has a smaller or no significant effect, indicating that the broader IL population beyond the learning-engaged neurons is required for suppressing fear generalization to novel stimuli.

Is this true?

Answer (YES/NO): NO